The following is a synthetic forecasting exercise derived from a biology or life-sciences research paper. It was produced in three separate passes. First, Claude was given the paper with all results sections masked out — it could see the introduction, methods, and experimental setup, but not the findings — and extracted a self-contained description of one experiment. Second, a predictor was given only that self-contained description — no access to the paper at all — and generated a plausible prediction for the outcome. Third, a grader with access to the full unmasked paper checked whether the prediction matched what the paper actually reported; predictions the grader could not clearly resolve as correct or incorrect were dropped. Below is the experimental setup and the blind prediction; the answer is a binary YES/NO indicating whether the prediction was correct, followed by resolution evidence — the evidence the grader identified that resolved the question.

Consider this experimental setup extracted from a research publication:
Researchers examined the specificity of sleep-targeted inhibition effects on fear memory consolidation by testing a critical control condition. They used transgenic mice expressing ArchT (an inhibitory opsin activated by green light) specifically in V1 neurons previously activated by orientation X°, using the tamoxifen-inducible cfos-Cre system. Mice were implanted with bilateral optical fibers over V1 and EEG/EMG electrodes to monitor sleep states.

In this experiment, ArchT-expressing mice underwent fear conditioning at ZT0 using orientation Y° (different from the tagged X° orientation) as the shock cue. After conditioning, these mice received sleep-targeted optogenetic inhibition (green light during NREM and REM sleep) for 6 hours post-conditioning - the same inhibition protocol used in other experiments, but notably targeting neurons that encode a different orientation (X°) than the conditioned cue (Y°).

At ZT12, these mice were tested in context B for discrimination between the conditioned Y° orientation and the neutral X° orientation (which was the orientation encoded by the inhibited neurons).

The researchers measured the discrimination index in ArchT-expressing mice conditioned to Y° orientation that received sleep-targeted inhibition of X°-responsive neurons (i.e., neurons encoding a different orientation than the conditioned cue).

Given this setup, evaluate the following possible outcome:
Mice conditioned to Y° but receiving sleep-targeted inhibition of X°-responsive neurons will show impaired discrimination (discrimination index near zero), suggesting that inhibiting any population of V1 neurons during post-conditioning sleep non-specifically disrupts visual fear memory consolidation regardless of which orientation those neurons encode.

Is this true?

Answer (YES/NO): NO